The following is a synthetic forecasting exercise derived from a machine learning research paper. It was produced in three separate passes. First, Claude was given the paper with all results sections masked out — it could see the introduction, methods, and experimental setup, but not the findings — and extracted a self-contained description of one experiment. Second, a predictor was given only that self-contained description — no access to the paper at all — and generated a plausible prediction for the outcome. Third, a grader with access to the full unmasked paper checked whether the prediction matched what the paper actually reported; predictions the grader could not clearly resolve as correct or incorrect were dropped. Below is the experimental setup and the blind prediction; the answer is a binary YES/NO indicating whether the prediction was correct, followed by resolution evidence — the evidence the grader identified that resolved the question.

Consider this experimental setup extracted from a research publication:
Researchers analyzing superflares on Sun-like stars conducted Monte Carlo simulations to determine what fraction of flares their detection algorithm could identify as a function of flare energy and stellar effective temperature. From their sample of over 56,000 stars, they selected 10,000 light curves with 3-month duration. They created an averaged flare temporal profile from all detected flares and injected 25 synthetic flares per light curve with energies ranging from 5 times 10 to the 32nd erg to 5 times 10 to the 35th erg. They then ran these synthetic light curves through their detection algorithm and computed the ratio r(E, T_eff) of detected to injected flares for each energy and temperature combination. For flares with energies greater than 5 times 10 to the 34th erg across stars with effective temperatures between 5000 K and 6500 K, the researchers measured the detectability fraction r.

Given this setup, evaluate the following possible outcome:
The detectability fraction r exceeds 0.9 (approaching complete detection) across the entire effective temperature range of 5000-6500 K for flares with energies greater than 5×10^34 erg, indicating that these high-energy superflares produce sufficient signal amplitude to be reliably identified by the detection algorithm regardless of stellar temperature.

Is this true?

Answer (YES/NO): YES